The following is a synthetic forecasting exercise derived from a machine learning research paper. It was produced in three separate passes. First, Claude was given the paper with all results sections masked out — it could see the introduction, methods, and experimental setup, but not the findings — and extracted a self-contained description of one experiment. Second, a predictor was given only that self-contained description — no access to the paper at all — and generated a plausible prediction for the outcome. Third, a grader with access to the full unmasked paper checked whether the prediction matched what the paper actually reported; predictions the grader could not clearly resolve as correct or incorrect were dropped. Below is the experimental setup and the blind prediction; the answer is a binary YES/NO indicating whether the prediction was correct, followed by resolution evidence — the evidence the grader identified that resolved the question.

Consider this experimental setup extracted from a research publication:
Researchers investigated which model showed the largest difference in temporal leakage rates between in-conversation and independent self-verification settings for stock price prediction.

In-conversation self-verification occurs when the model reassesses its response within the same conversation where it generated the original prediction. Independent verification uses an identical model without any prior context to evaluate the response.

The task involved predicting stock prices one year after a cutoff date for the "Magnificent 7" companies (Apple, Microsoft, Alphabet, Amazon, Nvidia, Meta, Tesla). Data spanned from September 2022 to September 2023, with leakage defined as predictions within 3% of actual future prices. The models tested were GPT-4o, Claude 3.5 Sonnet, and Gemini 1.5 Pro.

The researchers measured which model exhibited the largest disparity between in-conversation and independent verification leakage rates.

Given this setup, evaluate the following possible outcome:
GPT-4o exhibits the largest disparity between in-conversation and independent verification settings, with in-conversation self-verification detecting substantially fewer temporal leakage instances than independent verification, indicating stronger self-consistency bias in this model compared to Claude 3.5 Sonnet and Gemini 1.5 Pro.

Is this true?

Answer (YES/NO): NO